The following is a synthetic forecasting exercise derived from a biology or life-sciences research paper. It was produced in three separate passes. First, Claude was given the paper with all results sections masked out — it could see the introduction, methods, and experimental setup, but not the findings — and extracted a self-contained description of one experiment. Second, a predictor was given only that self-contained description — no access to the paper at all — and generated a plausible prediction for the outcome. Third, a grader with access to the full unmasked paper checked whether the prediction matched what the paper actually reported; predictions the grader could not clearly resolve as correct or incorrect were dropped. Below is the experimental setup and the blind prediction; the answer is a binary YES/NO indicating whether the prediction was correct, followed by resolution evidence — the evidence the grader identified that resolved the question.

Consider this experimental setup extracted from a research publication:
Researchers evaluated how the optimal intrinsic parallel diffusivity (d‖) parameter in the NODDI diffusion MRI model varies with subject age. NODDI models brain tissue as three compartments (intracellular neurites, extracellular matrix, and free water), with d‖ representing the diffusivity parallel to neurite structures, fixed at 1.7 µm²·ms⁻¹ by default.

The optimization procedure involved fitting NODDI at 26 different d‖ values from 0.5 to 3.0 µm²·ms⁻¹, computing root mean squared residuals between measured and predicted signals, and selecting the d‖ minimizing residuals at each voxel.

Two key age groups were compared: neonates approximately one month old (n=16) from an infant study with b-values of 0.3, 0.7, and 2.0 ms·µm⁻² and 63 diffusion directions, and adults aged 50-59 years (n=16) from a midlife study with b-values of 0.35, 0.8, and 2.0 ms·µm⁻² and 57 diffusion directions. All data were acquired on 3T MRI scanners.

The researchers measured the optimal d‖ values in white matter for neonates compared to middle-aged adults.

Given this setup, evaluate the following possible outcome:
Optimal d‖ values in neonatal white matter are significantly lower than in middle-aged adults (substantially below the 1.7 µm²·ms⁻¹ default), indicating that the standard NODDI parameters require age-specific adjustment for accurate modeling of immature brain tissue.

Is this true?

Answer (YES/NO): YES